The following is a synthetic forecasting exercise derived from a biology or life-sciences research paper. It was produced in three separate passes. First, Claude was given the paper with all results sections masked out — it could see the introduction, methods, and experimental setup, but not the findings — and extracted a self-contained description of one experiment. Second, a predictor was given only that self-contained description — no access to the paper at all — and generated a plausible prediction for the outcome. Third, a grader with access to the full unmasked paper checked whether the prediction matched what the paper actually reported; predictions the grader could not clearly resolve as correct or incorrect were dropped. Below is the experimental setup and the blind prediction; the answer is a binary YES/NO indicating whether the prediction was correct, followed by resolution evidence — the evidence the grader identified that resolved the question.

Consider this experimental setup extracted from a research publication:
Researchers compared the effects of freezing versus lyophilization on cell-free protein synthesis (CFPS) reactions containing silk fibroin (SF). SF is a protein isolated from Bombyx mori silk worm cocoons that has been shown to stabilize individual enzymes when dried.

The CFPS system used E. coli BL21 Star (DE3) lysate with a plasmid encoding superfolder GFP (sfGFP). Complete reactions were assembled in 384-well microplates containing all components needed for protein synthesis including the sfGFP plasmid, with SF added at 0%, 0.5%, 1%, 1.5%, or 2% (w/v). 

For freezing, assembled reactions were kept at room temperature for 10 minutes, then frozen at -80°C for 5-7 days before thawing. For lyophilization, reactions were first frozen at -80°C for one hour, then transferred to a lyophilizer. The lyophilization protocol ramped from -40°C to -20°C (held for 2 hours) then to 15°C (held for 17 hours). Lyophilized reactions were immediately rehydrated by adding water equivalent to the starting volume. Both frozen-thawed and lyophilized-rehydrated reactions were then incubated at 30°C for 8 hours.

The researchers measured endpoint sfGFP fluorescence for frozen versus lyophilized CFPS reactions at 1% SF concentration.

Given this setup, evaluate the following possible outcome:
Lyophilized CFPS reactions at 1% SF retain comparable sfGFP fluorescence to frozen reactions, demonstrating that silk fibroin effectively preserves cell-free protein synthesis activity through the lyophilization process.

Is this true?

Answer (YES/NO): NO